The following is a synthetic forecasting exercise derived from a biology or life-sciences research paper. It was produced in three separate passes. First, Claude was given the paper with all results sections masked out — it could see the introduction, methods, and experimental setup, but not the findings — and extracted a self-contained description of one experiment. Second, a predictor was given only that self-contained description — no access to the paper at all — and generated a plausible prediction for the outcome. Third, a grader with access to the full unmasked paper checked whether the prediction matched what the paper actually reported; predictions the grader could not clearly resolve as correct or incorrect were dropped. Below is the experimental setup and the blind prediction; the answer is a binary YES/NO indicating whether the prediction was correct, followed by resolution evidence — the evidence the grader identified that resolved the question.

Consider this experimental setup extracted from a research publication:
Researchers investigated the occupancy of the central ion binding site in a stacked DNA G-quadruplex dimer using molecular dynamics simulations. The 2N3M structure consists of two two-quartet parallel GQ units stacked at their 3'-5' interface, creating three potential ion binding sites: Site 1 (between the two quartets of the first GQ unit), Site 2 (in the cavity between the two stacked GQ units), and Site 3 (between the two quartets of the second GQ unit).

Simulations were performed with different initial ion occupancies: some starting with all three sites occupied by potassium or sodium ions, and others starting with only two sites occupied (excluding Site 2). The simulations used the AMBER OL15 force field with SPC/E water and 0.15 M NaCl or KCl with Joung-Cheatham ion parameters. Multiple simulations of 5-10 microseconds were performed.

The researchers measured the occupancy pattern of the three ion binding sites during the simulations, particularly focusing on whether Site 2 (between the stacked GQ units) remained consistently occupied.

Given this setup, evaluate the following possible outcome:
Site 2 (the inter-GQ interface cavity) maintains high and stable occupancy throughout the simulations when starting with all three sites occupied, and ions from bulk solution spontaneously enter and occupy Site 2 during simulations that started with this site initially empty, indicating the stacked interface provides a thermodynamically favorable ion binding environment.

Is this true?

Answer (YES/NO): NO